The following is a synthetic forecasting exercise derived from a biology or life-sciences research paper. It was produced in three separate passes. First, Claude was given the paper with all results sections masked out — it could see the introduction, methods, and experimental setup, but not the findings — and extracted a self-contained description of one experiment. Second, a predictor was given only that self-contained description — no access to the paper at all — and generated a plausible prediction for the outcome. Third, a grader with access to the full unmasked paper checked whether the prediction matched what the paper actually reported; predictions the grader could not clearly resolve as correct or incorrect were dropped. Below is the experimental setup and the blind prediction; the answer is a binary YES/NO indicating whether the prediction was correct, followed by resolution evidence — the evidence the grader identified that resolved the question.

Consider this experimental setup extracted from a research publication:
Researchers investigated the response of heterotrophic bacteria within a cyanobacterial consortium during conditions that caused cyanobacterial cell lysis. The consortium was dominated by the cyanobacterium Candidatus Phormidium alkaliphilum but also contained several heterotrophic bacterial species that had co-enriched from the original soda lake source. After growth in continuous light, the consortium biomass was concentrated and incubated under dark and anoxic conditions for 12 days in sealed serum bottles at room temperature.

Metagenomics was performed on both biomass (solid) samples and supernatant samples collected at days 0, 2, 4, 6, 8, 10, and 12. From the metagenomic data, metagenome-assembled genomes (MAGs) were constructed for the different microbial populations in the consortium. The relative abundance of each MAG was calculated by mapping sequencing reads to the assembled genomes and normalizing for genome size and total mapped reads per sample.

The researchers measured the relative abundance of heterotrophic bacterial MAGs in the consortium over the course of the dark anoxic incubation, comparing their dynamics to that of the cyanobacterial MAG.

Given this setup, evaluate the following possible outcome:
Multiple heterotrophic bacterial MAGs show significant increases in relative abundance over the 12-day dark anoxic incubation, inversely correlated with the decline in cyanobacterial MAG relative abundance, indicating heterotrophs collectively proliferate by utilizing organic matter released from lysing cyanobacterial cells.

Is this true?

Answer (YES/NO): NO